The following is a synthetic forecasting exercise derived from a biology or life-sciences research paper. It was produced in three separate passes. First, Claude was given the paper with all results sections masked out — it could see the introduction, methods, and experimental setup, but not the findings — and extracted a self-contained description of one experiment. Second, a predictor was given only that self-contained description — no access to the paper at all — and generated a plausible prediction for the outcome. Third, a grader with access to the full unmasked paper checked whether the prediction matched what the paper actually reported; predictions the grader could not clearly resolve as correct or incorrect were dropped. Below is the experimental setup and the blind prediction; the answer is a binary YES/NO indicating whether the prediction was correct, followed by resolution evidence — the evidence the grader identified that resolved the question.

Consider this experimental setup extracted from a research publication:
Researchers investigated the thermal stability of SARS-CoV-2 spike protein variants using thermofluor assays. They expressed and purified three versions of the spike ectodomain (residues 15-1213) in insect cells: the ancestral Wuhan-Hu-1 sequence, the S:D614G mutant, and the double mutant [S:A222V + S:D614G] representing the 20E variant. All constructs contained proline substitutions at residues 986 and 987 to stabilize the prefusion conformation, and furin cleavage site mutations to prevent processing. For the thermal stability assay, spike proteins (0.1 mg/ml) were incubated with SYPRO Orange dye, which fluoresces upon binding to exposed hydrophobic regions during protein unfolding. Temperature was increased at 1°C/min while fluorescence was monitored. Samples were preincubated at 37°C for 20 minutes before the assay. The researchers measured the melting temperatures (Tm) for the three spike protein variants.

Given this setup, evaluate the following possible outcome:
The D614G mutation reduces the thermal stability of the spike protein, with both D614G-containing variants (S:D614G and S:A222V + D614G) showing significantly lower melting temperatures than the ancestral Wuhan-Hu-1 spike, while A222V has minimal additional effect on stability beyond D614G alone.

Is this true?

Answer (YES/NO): NO